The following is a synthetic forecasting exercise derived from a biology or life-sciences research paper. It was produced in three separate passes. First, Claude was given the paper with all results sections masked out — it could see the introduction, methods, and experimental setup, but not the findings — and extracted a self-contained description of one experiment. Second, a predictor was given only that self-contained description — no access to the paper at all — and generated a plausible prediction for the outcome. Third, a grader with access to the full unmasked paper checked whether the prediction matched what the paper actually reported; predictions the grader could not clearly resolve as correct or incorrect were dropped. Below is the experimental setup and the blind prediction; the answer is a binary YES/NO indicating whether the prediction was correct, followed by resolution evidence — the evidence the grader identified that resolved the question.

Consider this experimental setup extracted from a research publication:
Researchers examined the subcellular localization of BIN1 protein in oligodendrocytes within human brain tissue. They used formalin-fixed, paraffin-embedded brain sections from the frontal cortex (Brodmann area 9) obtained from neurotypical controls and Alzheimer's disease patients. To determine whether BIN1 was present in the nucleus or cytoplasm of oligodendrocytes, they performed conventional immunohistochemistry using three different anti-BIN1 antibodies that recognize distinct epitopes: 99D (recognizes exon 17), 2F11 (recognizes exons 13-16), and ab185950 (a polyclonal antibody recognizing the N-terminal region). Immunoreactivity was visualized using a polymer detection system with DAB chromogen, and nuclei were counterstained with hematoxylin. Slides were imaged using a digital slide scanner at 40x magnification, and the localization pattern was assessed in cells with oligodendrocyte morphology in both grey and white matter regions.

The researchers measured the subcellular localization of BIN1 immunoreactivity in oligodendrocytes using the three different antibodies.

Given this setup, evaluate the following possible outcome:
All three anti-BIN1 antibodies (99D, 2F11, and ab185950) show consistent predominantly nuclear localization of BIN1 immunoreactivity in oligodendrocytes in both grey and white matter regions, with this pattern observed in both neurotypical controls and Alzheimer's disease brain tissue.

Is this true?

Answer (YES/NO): NO